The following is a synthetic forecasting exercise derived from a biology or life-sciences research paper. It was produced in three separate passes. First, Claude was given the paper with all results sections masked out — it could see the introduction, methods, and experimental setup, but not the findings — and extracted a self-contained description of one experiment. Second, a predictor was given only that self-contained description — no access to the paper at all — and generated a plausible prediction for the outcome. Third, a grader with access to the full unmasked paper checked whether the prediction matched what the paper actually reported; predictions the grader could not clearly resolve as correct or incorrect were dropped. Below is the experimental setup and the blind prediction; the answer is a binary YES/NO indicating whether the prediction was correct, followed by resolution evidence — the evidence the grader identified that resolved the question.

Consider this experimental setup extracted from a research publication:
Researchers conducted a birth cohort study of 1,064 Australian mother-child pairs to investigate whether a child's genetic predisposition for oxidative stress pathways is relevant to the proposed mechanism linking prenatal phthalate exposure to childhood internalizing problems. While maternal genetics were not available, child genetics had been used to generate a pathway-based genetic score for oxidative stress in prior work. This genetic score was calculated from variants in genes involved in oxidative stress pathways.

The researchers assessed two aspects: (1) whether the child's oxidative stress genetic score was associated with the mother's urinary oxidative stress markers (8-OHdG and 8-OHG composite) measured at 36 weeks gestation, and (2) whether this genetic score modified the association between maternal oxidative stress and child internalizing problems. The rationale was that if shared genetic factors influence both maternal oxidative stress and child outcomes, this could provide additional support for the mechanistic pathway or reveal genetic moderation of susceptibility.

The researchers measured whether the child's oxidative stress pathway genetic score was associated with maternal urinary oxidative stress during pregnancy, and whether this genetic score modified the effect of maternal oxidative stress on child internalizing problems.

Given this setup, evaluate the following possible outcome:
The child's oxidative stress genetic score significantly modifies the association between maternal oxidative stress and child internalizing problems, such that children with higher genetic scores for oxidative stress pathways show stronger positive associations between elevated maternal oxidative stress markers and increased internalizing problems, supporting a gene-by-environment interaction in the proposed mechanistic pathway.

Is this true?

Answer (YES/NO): NO